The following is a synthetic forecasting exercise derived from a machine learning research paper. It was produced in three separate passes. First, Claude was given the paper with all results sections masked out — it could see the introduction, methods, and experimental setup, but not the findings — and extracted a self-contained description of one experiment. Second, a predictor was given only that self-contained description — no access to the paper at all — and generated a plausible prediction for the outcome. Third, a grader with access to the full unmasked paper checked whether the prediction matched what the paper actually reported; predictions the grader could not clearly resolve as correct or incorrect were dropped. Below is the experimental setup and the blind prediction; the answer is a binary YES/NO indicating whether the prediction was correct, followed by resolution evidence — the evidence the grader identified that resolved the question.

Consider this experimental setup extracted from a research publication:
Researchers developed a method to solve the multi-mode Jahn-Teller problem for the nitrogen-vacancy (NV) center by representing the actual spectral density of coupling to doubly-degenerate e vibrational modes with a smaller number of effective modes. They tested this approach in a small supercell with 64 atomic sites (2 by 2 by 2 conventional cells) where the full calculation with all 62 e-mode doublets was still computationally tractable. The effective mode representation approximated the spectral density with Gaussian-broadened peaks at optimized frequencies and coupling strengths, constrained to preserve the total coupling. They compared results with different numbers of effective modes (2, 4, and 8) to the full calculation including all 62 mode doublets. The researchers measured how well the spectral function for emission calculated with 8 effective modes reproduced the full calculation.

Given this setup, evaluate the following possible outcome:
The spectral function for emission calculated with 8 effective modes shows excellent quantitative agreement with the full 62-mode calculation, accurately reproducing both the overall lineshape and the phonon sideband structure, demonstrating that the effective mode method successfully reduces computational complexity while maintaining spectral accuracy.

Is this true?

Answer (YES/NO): YES